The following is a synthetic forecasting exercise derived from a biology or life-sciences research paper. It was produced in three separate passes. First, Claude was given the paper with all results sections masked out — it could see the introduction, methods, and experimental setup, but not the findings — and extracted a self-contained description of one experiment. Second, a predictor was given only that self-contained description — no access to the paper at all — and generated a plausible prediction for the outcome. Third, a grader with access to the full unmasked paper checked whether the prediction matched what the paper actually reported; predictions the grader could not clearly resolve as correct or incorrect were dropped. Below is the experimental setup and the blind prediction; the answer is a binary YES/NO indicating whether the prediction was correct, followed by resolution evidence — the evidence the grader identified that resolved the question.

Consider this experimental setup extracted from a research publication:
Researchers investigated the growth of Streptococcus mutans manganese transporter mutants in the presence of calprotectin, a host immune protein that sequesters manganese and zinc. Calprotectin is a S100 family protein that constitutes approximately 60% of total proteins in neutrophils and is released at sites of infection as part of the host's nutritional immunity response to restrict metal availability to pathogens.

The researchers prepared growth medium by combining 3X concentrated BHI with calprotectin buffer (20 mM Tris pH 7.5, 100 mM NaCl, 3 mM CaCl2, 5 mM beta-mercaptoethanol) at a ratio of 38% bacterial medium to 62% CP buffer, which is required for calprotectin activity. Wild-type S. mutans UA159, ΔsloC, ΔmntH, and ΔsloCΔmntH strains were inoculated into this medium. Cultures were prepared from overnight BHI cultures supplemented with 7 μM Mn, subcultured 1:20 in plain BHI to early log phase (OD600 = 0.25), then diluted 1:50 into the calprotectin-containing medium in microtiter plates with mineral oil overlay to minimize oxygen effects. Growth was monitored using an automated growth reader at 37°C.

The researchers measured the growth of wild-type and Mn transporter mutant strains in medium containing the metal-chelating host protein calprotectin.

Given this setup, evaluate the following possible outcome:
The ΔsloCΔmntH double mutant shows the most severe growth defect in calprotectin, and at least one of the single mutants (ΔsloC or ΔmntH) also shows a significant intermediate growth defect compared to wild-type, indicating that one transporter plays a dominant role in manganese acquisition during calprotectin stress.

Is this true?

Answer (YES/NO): YES